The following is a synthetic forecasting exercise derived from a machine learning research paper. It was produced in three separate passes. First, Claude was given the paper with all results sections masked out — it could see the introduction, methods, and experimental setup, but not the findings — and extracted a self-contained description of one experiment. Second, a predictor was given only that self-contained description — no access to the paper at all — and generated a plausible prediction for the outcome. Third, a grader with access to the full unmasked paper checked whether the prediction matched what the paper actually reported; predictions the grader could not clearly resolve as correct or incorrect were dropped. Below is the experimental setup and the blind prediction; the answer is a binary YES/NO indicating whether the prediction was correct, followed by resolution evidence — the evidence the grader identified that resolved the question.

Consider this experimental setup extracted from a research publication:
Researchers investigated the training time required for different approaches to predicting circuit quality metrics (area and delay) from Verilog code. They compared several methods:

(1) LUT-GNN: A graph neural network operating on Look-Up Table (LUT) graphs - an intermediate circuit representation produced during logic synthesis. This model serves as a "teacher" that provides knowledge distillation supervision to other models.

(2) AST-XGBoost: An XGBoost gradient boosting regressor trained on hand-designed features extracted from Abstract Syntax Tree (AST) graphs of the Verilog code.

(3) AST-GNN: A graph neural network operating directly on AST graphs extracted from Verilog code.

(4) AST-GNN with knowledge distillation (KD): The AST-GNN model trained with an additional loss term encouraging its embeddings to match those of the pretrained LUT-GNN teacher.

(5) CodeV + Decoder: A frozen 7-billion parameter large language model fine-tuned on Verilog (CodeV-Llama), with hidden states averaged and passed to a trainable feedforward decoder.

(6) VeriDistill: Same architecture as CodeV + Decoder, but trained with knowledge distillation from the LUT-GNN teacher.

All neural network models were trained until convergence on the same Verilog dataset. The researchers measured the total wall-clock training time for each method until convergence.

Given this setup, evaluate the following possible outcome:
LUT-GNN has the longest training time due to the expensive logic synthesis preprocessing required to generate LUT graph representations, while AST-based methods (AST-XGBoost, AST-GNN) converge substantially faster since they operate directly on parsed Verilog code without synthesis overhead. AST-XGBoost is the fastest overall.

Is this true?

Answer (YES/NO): YES